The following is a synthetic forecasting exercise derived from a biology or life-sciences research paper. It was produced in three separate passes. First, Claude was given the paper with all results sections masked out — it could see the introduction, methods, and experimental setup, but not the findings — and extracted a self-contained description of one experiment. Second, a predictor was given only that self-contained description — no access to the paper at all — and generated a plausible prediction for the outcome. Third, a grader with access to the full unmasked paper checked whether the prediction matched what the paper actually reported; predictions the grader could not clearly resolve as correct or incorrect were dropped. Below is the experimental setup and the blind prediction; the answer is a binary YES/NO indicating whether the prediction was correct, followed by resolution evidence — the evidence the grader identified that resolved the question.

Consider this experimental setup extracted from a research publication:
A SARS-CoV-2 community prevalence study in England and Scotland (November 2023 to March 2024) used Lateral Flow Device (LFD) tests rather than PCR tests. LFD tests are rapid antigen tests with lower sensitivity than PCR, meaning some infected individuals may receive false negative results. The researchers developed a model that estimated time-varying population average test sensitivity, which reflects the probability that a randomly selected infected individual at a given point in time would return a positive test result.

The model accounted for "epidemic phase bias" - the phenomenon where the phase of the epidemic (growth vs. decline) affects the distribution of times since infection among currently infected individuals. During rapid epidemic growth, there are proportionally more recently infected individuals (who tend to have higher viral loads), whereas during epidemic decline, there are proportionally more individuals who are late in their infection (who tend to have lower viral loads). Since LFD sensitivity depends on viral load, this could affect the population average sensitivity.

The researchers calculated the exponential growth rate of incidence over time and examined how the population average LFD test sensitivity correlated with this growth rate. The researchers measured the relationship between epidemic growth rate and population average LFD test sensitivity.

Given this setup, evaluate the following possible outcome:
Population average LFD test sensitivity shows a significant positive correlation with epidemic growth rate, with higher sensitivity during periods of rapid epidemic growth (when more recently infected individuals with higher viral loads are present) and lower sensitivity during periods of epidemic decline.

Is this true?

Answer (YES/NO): YES